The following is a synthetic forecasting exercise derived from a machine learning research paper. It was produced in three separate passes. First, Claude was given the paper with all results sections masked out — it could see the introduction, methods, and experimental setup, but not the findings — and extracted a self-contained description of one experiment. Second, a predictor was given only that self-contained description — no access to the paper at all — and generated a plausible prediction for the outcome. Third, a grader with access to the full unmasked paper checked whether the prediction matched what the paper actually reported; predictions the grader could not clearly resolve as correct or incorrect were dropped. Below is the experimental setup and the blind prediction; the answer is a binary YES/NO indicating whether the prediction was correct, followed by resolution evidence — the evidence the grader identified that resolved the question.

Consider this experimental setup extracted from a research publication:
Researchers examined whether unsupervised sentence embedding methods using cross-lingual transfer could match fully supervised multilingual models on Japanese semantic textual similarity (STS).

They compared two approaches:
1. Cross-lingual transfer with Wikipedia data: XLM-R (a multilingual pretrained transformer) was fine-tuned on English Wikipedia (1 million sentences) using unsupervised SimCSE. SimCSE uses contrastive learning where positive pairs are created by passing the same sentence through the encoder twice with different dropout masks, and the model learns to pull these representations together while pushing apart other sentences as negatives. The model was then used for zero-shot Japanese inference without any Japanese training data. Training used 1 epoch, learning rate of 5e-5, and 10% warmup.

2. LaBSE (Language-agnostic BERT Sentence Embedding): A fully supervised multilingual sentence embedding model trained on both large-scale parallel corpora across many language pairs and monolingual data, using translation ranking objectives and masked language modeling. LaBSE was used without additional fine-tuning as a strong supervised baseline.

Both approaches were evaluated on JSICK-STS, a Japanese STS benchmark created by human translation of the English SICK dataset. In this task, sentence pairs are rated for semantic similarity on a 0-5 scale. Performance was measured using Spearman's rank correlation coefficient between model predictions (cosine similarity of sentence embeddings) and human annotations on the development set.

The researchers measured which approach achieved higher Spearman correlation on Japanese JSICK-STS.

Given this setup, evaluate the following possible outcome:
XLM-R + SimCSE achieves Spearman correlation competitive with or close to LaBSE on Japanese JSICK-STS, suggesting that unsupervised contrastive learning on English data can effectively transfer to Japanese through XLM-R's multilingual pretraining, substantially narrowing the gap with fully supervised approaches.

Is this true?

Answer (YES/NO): NO